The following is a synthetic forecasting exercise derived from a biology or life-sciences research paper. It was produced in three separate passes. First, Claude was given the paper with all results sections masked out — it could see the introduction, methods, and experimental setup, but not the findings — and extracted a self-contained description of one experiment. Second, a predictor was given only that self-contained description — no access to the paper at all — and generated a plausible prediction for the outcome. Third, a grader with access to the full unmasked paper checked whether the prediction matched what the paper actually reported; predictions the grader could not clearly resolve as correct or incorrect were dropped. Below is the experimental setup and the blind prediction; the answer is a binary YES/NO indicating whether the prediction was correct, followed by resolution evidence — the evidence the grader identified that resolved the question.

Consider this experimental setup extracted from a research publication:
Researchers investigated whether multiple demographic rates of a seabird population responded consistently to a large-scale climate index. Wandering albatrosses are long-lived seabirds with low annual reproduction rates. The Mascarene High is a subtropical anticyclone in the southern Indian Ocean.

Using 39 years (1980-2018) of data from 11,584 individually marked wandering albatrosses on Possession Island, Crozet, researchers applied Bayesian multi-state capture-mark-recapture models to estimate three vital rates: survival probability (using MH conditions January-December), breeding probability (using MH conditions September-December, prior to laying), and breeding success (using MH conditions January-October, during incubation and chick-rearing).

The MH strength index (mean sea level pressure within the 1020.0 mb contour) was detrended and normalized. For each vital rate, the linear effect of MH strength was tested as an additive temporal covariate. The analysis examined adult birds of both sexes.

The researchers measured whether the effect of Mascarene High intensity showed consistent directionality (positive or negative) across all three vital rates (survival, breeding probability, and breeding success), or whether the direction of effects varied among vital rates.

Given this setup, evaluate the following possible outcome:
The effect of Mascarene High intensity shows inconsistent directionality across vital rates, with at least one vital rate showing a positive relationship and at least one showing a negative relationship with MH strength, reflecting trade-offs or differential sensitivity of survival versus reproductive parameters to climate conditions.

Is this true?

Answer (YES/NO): NO